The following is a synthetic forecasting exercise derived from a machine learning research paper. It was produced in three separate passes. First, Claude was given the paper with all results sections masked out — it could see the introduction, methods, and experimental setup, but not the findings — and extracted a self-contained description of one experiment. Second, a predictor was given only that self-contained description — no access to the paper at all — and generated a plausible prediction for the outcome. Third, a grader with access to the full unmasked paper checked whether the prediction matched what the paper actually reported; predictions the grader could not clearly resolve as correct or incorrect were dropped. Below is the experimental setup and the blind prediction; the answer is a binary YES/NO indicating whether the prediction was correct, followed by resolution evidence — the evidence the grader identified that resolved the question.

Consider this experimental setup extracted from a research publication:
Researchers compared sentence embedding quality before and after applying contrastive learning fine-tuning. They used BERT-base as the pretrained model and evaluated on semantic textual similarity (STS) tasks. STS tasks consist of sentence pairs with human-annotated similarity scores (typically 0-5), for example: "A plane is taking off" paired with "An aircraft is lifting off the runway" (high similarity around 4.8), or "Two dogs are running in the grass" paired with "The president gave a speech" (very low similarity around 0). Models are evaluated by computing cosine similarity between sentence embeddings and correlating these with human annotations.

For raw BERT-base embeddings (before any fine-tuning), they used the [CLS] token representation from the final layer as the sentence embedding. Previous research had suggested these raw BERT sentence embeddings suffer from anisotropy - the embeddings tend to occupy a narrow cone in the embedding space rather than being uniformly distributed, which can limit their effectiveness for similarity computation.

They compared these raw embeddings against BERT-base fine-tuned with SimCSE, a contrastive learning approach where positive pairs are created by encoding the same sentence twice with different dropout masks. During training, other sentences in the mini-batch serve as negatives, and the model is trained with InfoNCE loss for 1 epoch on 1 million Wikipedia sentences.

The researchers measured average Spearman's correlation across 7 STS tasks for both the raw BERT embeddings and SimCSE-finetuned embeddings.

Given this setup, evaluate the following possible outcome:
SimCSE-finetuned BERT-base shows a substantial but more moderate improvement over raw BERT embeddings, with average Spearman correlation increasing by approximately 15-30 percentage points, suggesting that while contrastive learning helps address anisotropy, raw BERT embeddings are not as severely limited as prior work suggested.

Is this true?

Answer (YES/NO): YES